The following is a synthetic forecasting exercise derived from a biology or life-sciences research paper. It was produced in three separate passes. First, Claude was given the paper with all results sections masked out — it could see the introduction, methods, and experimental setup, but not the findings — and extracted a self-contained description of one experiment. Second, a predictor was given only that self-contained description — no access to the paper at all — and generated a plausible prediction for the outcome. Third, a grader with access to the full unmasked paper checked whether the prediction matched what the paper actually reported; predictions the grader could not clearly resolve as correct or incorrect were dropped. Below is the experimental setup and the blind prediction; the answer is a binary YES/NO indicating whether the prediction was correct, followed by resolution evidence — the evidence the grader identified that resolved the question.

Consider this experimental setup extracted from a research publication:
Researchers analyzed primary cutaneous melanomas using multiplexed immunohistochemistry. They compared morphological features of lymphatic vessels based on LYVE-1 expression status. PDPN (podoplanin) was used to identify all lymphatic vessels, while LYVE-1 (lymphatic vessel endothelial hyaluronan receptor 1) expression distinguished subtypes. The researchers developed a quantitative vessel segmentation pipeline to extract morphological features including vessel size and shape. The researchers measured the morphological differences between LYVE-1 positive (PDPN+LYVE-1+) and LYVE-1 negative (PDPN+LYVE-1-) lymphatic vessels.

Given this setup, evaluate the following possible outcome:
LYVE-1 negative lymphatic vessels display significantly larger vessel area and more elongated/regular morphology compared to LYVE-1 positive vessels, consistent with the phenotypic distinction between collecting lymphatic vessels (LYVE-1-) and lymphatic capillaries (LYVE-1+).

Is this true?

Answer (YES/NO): NO